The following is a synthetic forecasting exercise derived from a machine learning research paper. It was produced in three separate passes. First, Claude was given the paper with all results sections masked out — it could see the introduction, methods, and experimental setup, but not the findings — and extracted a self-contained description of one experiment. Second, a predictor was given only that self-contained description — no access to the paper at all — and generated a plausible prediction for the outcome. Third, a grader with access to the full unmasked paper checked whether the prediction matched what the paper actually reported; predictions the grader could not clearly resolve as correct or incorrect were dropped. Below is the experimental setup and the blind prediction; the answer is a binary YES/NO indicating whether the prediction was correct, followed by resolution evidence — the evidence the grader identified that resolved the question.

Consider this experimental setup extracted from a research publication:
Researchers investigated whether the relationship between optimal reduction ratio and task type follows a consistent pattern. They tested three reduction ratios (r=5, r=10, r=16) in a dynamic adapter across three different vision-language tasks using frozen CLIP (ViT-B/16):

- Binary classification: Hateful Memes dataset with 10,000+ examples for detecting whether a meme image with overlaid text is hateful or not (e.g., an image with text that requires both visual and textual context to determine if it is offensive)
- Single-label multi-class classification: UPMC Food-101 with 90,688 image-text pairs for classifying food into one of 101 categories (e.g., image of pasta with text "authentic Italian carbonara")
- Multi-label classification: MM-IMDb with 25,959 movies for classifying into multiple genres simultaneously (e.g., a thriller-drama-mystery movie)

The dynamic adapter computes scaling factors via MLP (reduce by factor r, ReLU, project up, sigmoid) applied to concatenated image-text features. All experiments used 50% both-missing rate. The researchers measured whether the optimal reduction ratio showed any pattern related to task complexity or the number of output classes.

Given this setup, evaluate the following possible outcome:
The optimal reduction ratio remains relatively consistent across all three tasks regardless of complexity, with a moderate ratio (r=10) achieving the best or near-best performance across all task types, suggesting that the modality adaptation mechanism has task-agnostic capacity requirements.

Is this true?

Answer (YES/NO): NO